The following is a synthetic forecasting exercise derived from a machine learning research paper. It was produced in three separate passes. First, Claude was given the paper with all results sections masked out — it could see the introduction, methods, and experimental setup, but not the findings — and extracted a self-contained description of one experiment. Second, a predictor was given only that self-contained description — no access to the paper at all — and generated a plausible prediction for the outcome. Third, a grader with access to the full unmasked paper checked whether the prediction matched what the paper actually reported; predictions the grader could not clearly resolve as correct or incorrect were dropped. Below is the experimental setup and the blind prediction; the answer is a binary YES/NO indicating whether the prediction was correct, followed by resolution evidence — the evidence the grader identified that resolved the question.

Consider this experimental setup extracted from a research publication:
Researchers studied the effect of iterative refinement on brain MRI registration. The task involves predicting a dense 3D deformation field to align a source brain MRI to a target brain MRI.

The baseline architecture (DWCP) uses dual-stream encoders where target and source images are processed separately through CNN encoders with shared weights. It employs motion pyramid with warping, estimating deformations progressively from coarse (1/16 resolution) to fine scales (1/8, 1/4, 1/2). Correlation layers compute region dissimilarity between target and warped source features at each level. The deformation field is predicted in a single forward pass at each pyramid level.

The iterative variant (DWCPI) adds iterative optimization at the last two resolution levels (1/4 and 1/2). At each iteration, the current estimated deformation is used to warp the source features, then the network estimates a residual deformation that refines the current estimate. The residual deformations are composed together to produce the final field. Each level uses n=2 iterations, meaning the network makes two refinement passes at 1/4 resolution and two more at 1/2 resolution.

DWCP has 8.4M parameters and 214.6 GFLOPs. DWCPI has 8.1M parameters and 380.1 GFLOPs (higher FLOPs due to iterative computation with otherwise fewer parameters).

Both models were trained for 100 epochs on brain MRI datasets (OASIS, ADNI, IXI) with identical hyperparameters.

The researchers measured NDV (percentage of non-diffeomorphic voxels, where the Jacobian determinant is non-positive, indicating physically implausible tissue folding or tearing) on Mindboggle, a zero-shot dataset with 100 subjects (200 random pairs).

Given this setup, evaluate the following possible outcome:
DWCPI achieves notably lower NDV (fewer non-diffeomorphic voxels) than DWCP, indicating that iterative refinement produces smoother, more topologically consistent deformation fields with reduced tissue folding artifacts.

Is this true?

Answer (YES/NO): YES